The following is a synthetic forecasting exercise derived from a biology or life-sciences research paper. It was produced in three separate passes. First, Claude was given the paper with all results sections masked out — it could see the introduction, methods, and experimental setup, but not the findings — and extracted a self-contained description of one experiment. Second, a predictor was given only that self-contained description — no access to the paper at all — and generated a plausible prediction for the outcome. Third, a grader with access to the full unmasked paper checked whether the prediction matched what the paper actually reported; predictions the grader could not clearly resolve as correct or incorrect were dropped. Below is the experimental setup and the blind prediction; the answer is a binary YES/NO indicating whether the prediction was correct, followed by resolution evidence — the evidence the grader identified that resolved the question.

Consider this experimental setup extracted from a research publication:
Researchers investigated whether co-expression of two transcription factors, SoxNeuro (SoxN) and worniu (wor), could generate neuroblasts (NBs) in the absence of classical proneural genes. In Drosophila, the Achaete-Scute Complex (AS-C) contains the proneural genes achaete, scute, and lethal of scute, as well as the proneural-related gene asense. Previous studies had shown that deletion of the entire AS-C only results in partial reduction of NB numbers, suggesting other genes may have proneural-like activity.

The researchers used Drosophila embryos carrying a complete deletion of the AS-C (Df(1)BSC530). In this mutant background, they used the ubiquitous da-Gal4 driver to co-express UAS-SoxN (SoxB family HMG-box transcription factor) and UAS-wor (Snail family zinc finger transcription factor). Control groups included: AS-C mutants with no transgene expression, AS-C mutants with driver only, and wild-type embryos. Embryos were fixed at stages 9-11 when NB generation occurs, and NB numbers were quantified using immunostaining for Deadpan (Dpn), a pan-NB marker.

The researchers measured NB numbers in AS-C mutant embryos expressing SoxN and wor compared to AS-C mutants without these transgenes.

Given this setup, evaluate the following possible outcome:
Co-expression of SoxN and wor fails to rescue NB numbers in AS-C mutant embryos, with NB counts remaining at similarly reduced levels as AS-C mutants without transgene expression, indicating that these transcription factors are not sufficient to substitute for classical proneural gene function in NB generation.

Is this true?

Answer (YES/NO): NO